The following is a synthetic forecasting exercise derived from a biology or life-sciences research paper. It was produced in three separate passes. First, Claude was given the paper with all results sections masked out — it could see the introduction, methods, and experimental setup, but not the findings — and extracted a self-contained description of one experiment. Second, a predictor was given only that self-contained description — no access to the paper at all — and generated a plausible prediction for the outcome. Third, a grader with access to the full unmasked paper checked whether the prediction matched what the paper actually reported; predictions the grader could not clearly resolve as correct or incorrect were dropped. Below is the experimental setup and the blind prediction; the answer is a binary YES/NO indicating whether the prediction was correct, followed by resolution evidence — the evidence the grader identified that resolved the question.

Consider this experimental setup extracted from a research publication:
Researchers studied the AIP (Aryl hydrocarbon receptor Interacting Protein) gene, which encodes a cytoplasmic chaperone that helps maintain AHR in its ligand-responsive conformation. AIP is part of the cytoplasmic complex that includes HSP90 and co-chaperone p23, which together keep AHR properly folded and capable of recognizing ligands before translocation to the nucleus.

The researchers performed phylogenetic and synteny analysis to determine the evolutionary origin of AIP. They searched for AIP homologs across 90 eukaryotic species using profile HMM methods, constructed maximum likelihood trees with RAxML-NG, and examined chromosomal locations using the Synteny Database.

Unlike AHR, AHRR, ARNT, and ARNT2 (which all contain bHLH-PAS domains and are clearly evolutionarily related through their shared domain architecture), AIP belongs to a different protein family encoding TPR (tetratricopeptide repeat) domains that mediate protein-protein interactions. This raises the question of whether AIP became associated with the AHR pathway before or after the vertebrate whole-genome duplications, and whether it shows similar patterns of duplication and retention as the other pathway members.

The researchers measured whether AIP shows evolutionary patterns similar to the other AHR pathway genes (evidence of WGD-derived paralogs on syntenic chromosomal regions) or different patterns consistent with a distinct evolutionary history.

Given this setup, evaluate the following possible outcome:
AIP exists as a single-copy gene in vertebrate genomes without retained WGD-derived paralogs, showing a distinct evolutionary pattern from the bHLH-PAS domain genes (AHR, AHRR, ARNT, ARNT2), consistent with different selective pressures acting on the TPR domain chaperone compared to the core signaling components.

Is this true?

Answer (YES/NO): NO